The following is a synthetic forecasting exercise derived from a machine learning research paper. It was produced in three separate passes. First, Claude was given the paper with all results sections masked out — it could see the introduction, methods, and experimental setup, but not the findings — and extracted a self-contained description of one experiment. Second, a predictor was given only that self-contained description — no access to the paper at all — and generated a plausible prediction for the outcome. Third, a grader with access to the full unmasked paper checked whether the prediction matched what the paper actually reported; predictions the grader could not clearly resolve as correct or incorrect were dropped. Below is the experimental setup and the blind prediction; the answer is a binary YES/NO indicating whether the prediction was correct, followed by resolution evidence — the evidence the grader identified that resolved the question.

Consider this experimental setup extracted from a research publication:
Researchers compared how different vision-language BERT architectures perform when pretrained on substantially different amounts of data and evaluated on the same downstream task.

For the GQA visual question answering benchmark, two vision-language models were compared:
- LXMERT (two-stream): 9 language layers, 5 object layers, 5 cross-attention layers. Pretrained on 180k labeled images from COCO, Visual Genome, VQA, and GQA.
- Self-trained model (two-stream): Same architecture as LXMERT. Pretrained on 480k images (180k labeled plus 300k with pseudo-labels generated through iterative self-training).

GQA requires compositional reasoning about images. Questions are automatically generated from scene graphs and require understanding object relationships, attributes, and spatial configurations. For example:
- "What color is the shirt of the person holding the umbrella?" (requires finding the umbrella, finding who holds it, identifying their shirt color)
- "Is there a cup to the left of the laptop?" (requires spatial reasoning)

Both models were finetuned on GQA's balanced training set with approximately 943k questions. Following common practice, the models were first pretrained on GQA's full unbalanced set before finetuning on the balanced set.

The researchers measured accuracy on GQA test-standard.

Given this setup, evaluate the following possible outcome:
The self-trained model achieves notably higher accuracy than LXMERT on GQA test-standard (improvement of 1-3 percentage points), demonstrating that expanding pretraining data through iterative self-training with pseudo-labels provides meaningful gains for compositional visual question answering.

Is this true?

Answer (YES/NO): YES